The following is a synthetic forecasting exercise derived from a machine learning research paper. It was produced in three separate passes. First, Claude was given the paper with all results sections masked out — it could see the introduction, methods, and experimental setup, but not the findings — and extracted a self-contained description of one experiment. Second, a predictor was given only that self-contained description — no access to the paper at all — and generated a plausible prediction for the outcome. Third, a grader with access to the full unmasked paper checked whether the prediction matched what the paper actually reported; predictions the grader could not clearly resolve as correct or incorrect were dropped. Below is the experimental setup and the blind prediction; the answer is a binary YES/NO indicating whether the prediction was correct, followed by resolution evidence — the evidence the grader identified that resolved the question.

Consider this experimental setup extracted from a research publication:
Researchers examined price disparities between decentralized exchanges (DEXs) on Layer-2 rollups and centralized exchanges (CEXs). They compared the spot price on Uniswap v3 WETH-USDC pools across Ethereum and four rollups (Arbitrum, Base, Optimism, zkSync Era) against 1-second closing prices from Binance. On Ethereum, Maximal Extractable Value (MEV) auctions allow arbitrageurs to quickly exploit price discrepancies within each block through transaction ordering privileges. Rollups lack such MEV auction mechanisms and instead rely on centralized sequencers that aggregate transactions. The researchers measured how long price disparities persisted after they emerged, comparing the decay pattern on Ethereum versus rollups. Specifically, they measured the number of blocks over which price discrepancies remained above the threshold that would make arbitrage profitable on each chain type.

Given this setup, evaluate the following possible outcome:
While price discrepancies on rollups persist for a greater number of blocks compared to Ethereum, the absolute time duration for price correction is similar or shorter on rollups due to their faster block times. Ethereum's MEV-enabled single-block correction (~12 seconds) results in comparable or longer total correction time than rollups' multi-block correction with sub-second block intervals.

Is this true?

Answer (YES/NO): NO